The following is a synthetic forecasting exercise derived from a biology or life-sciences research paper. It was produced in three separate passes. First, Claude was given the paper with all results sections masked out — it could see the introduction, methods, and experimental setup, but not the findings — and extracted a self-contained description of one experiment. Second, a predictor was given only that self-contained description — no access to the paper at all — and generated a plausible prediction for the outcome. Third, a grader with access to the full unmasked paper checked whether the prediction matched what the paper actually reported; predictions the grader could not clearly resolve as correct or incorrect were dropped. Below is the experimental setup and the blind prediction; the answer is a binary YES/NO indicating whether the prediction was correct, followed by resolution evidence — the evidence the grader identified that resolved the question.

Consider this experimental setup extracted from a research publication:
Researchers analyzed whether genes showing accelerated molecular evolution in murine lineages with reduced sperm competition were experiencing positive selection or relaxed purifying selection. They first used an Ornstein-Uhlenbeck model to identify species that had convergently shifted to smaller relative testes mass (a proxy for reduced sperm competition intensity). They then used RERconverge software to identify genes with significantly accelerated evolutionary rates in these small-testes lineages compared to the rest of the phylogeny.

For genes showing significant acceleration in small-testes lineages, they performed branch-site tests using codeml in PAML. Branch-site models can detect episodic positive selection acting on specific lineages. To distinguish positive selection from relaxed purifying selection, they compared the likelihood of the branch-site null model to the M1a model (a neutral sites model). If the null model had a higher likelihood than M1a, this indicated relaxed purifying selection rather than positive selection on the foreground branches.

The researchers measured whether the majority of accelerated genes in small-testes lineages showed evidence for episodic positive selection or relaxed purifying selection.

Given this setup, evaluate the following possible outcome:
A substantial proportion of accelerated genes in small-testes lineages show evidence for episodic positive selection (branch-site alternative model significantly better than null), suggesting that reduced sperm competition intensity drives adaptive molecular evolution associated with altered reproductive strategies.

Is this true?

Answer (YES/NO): NO